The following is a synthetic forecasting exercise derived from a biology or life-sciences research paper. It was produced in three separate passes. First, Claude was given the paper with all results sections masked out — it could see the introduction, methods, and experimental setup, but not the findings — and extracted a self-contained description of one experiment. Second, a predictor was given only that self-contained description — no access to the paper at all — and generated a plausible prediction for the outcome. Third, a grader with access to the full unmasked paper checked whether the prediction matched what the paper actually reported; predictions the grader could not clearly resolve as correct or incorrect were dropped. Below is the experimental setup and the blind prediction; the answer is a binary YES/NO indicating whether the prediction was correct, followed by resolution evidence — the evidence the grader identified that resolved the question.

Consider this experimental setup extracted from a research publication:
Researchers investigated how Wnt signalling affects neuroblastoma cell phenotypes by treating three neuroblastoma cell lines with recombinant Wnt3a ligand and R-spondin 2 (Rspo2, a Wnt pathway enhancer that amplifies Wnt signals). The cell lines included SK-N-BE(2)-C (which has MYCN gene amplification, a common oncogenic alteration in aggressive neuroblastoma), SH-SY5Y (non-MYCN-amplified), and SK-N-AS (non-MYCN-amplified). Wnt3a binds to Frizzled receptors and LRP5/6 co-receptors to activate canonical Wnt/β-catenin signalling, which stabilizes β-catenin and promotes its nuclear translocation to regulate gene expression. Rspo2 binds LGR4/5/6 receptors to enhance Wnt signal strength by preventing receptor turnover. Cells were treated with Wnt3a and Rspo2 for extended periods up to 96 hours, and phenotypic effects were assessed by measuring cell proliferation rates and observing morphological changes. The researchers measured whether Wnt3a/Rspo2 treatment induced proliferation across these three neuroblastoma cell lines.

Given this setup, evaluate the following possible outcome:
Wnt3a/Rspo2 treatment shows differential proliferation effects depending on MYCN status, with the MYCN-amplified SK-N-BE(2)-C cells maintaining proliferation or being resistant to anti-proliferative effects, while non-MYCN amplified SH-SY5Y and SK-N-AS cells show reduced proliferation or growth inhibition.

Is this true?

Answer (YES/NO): NO